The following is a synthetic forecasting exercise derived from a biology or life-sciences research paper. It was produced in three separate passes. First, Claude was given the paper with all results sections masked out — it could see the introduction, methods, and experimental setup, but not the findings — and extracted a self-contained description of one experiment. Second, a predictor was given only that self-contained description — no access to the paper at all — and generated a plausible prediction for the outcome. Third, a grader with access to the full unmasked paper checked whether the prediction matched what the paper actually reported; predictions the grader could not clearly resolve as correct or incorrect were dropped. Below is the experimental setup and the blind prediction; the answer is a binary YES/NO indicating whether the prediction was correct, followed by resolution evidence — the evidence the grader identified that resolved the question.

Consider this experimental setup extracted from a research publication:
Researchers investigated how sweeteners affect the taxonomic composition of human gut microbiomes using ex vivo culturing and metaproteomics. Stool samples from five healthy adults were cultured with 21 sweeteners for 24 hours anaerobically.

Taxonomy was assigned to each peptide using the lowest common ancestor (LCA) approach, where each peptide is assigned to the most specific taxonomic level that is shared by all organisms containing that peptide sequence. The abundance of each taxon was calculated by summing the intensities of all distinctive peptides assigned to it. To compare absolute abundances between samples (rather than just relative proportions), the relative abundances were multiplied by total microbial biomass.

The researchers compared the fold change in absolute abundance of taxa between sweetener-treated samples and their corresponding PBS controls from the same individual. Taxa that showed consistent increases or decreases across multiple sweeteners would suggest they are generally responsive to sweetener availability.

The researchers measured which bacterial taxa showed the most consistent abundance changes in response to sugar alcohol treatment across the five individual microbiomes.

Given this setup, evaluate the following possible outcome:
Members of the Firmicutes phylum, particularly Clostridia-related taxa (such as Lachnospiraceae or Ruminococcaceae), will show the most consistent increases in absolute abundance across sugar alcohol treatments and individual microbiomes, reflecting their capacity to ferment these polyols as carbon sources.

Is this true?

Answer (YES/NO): NO